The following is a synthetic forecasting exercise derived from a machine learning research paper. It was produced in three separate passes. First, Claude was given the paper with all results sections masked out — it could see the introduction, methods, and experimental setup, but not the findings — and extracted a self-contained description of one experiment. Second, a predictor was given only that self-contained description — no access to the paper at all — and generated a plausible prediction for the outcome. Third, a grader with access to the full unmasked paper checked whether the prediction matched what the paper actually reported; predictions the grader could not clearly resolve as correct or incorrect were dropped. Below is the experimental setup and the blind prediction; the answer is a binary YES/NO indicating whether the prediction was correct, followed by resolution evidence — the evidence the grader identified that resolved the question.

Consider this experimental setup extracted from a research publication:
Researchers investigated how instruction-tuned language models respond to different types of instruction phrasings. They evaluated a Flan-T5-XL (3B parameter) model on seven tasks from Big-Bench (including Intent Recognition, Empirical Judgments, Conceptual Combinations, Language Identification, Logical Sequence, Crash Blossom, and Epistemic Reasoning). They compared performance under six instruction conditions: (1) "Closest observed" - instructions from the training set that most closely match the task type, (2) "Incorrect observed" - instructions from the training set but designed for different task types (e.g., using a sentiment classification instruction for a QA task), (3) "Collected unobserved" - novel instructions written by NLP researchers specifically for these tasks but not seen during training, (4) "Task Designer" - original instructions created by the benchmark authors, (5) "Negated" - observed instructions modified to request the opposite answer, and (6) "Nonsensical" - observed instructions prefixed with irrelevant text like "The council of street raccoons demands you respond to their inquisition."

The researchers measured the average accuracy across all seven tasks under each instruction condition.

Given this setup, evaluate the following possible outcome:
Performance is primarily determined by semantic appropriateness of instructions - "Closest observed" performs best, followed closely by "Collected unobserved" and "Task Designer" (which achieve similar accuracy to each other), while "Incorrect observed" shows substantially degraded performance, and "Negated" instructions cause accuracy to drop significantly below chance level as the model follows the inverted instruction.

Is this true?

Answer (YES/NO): NO